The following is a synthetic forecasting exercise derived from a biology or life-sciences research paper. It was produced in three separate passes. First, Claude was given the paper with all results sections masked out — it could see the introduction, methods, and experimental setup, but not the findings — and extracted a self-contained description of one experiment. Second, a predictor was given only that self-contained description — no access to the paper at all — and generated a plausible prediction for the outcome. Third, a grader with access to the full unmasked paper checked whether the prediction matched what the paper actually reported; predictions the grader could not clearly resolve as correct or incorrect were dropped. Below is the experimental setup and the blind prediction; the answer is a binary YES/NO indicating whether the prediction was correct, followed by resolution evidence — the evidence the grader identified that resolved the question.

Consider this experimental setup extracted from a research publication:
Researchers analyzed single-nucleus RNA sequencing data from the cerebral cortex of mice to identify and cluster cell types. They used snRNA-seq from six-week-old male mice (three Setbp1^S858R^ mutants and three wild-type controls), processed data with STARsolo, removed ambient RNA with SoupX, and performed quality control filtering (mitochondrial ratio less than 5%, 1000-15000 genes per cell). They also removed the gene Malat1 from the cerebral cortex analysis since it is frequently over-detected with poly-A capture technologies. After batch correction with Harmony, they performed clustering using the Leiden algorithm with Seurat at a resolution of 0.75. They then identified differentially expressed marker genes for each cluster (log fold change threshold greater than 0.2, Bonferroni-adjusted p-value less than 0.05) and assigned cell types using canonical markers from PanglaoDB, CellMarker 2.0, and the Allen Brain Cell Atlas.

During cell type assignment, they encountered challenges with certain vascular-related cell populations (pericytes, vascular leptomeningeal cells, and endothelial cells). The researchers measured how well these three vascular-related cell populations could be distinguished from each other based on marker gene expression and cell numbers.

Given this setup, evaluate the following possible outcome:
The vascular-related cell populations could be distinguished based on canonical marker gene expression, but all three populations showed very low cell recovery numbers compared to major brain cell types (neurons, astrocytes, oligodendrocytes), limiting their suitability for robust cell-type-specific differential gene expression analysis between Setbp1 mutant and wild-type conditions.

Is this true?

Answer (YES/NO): NO